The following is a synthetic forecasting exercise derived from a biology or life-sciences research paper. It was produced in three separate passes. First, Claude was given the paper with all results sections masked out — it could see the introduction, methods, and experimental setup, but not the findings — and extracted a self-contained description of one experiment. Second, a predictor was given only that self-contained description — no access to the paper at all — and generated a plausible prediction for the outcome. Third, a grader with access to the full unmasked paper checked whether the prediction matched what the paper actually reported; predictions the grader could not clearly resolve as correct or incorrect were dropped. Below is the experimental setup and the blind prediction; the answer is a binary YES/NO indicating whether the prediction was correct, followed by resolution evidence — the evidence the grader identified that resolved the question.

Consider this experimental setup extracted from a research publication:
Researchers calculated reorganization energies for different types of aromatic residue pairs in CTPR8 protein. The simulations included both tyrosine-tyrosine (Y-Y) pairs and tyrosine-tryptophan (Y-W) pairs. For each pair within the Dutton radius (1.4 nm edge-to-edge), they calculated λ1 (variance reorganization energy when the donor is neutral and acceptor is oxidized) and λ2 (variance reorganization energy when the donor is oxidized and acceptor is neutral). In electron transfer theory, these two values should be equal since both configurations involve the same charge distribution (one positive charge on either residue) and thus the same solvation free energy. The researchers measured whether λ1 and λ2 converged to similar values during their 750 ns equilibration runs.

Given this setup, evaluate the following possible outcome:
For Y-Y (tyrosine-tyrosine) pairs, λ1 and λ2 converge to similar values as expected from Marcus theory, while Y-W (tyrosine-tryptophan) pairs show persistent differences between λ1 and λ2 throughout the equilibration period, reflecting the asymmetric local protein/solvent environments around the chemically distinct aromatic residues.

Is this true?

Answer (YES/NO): NO